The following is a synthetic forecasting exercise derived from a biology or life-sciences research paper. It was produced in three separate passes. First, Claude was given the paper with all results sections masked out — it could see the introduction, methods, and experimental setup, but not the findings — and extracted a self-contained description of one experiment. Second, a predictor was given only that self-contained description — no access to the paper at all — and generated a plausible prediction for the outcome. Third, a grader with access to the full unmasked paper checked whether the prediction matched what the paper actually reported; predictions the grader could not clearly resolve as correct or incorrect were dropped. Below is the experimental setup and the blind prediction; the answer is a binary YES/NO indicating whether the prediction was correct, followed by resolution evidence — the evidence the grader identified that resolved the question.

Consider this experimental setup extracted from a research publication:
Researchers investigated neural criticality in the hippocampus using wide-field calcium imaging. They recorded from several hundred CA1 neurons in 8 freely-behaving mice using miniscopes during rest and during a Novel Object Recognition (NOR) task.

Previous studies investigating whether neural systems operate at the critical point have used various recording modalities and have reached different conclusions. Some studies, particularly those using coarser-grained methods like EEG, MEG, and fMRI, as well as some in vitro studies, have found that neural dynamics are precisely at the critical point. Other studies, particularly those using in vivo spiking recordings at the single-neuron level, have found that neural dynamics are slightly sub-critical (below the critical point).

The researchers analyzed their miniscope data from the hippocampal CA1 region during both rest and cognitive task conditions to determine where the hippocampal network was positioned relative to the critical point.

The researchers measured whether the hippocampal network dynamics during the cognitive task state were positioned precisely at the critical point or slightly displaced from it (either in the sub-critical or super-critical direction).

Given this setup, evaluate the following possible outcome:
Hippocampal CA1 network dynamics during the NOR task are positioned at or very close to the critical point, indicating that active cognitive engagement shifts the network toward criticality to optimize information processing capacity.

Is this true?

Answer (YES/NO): NO